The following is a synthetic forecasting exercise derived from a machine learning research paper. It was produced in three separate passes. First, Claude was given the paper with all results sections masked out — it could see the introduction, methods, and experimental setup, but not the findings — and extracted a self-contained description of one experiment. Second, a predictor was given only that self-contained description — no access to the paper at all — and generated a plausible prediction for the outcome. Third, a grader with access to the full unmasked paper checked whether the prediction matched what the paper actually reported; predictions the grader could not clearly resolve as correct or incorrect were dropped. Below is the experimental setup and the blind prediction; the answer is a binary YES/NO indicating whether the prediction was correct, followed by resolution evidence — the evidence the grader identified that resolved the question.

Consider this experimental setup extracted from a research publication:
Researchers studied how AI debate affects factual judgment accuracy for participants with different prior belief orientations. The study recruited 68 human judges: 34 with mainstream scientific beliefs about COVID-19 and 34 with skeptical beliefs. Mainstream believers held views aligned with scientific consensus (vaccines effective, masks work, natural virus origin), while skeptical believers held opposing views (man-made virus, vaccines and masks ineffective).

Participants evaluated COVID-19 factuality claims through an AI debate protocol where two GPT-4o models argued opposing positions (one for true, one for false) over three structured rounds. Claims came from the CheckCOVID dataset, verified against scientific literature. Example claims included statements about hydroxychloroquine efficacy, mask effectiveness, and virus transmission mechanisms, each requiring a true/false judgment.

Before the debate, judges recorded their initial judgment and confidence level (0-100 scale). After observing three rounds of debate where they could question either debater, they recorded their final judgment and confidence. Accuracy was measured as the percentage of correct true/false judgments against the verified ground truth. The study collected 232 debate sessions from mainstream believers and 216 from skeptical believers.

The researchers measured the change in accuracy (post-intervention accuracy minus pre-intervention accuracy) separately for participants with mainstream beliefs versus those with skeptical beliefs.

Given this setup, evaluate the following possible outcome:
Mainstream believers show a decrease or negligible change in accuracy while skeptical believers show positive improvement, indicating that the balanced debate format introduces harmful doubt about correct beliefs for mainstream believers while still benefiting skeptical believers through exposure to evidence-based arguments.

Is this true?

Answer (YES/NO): NO